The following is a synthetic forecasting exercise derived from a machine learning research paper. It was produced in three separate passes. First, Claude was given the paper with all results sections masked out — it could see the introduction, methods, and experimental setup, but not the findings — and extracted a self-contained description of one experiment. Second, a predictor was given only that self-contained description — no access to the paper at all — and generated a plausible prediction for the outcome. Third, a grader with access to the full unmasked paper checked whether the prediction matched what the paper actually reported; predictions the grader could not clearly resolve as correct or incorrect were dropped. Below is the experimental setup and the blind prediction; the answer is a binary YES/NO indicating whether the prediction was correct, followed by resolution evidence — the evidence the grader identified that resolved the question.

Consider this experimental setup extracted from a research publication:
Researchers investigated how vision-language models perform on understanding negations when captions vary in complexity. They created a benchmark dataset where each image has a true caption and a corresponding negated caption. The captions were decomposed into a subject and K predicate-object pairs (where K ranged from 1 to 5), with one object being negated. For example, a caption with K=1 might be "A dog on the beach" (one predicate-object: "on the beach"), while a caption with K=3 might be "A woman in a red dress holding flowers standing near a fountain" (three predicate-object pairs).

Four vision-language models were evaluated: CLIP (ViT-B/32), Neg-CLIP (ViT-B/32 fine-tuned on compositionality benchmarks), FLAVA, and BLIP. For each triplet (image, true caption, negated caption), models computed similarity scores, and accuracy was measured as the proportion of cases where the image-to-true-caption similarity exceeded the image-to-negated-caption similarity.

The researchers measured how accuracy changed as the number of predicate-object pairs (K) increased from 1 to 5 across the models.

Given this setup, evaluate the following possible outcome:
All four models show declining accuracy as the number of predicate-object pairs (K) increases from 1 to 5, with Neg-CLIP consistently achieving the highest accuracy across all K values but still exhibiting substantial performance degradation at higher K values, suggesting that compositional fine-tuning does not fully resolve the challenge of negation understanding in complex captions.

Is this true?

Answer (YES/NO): NO